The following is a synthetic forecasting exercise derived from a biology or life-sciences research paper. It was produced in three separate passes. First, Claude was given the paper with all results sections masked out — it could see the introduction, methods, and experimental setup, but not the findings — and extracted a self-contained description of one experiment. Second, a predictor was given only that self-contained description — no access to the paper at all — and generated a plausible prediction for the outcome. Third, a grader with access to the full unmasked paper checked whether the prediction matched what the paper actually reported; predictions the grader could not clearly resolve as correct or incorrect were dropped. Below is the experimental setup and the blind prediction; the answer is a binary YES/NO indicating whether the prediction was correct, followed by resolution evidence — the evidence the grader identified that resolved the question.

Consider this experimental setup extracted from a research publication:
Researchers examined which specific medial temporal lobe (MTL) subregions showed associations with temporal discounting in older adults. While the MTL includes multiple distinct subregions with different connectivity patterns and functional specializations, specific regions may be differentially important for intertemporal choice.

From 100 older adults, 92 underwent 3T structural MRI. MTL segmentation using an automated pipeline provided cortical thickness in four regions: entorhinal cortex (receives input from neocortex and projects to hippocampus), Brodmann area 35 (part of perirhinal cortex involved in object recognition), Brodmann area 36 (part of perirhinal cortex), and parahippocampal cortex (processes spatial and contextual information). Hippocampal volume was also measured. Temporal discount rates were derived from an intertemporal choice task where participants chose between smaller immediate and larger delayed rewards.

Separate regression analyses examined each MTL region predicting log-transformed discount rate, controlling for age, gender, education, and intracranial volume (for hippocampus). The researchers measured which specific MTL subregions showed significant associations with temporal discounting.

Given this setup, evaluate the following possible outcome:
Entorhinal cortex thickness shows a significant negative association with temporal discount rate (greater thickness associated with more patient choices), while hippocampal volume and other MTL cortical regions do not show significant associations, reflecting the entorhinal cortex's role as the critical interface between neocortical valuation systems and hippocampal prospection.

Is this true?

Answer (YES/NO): YES